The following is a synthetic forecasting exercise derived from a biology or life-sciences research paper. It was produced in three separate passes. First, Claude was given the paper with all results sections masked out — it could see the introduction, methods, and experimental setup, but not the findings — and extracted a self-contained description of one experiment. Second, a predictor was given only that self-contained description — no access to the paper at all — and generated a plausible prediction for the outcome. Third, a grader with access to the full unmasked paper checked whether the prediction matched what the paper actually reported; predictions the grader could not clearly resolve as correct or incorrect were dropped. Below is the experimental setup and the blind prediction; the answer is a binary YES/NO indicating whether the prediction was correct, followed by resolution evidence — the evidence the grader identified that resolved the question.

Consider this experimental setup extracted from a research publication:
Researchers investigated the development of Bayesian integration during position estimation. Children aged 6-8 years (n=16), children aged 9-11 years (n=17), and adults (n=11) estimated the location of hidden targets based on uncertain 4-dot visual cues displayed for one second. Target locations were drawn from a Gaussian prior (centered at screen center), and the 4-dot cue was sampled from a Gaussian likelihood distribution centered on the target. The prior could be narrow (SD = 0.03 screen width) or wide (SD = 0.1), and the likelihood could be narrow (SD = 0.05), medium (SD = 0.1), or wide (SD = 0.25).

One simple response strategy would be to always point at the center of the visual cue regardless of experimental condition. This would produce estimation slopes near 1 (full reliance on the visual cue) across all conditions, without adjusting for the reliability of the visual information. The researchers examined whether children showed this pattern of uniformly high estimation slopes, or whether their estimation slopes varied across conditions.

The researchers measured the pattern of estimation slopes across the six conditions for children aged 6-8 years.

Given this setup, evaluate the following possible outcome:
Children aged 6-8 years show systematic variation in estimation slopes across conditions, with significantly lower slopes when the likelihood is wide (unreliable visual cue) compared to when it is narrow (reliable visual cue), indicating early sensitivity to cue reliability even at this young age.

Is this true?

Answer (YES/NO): YES